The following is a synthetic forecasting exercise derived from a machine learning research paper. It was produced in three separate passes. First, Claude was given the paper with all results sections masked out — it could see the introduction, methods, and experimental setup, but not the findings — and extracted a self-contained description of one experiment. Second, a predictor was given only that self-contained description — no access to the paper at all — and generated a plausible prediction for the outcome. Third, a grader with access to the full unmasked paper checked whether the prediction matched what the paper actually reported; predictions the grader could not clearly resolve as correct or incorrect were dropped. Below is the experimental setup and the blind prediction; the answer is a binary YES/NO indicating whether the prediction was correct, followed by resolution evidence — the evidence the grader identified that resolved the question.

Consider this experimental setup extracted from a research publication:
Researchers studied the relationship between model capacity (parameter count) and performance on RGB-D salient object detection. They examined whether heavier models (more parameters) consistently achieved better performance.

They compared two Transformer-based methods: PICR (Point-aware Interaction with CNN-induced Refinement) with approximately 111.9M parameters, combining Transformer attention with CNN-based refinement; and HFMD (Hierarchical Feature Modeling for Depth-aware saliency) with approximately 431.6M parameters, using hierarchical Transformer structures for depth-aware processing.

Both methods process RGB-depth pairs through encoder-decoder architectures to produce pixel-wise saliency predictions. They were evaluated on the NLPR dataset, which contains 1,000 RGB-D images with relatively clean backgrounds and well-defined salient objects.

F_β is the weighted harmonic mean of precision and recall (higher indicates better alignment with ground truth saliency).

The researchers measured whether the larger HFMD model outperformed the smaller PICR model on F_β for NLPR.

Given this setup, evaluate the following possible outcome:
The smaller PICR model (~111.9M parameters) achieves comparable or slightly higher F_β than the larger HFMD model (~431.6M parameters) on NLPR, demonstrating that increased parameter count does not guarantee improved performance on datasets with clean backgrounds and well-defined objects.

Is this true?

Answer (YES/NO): YES